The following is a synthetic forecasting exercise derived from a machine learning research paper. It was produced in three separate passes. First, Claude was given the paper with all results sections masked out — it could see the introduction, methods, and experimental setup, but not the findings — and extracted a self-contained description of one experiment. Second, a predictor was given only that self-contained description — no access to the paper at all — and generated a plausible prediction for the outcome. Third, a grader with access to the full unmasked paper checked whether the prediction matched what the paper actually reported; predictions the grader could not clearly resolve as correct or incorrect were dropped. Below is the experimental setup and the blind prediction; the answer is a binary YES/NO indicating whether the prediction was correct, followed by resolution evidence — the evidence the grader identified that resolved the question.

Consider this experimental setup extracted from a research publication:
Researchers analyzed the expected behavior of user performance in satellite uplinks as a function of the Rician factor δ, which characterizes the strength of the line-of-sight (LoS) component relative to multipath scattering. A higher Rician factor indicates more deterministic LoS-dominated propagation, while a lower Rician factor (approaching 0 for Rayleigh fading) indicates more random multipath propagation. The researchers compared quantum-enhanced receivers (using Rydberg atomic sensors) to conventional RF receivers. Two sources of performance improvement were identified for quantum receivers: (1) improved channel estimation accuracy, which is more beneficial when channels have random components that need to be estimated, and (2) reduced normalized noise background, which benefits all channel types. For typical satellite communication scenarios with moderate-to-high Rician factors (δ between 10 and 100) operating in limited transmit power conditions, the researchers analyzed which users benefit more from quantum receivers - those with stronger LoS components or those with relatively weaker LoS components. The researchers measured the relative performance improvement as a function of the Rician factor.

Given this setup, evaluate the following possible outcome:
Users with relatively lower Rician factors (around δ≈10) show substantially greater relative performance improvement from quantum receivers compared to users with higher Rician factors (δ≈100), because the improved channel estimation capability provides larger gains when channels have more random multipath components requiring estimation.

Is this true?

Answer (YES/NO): YES